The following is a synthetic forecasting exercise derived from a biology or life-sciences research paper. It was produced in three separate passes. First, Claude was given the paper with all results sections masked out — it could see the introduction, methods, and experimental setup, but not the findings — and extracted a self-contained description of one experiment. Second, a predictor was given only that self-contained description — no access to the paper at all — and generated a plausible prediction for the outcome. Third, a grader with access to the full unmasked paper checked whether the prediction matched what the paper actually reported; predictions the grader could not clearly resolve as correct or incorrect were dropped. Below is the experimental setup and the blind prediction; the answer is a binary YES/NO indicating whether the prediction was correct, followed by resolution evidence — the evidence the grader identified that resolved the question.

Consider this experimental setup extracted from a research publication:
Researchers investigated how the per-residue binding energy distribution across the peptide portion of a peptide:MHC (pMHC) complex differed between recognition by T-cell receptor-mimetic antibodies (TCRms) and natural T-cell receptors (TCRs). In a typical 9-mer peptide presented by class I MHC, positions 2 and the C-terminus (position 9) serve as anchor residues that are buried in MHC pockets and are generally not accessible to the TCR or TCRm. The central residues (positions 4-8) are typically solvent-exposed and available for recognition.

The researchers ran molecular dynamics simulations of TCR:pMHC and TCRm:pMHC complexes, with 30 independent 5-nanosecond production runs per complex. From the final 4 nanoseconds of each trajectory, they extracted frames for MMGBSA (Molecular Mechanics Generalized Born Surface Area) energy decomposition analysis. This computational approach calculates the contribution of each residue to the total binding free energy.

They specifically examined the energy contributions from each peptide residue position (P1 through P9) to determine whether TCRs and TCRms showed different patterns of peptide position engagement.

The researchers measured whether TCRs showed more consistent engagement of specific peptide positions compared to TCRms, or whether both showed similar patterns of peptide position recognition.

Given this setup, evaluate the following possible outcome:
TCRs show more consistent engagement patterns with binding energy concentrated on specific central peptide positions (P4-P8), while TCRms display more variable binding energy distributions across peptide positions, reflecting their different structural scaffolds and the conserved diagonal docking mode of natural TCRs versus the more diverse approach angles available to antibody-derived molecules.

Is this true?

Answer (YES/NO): NO